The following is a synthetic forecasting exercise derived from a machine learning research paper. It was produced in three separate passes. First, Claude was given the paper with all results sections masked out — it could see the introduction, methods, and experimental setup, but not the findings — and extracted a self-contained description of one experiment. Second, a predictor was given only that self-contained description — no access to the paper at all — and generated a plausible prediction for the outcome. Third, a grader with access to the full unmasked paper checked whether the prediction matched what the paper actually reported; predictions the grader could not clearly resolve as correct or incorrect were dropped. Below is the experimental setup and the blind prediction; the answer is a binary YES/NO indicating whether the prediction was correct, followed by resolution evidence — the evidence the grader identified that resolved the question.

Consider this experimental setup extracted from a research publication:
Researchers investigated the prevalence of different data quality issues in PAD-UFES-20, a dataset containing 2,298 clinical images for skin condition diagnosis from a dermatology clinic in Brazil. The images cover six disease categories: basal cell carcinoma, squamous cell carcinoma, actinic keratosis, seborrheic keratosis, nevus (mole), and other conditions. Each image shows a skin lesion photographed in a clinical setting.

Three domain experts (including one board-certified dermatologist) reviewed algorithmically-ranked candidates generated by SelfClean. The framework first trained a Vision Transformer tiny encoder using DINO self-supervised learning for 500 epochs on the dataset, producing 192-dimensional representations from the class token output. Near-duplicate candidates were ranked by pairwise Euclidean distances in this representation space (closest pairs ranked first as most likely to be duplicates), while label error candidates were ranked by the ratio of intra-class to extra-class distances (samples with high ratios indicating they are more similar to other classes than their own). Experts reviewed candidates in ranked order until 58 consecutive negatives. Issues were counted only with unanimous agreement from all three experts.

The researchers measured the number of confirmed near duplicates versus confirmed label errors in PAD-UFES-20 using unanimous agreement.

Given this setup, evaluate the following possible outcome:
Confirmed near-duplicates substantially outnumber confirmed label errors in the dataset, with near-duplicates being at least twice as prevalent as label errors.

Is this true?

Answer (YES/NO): YES